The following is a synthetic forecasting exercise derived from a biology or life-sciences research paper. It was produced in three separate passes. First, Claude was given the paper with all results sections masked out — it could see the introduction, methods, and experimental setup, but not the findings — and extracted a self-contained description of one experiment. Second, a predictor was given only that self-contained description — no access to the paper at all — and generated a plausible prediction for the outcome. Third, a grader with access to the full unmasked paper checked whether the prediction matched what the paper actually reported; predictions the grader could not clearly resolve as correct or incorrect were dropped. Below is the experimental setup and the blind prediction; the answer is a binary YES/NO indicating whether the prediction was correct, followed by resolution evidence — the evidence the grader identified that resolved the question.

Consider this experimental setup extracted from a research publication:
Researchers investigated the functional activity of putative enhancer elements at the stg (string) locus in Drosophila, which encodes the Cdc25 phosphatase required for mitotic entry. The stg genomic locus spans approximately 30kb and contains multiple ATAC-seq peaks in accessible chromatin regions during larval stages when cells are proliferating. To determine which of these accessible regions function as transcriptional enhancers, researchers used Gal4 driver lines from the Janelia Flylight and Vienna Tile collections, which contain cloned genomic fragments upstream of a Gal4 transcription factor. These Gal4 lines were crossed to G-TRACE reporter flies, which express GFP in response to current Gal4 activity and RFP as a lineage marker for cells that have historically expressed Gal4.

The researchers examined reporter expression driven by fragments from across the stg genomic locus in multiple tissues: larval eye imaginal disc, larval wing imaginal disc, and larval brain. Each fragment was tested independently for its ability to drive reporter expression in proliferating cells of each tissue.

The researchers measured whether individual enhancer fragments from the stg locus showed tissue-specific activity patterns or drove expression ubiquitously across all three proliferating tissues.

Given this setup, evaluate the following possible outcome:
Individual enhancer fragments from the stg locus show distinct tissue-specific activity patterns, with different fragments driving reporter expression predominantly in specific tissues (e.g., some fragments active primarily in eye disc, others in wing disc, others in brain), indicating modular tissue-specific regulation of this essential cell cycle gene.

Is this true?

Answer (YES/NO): YES